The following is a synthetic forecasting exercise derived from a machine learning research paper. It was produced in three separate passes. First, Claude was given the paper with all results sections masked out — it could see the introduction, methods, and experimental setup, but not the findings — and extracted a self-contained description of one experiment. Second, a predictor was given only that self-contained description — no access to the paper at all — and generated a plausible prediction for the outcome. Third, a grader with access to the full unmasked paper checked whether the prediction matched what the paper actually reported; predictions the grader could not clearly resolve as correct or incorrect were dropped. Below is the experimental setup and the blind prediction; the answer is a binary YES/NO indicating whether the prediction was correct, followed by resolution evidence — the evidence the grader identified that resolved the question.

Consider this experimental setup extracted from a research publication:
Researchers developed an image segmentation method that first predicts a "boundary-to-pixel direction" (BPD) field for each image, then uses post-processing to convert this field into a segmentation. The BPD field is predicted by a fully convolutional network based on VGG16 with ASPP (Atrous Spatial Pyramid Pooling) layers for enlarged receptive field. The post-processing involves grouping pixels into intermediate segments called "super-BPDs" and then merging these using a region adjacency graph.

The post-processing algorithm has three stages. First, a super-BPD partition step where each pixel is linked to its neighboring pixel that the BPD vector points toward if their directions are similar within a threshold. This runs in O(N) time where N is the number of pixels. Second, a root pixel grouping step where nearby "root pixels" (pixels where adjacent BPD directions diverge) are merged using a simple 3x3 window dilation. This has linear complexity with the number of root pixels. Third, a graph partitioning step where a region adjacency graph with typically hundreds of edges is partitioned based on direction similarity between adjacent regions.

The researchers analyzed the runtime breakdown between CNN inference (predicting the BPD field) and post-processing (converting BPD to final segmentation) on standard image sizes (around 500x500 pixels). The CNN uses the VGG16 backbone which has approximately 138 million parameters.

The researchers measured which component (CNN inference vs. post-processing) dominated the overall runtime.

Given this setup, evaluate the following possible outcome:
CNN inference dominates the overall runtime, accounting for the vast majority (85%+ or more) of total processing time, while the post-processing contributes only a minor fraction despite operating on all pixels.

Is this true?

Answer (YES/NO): NO